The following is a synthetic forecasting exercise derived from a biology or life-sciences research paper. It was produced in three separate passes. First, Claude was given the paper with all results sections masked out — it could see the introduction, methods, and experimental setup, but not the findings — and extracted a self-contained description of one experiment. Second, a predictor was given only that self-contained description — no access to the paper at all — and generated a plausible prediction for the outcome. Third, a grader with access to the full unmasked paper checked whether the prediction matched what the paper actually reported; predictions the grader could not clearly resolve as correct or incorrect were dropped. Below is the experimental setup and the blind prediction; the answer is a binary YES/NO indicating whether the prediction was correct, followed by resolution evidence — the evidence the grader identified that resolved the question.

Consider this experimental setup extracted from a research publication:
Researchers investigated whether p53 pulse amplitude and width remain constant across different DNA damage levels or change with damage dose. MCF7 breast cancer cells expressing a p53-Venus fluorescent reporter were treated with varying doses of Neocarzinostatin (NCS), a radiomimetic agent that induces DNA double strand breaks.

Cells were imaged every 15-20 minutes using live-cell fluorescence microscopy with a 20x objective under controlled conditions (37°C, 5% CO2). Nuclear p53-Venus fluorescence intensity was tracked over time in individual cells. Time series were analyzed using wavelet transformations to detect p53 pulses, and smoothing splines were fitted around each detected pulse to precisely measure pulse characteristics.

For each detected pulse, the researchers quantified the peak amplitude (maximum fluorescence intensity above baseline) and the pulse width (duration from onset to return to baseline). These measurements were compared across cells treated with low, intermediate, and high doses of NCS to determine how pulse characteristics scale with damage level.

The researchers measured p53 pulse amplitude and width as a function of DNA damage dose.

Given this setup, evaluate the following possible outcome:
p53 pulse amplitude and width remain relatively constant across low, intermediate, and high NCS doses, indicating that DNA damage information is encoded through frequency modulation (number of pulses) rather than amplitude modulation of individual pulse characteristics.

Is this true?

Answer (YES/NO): YES